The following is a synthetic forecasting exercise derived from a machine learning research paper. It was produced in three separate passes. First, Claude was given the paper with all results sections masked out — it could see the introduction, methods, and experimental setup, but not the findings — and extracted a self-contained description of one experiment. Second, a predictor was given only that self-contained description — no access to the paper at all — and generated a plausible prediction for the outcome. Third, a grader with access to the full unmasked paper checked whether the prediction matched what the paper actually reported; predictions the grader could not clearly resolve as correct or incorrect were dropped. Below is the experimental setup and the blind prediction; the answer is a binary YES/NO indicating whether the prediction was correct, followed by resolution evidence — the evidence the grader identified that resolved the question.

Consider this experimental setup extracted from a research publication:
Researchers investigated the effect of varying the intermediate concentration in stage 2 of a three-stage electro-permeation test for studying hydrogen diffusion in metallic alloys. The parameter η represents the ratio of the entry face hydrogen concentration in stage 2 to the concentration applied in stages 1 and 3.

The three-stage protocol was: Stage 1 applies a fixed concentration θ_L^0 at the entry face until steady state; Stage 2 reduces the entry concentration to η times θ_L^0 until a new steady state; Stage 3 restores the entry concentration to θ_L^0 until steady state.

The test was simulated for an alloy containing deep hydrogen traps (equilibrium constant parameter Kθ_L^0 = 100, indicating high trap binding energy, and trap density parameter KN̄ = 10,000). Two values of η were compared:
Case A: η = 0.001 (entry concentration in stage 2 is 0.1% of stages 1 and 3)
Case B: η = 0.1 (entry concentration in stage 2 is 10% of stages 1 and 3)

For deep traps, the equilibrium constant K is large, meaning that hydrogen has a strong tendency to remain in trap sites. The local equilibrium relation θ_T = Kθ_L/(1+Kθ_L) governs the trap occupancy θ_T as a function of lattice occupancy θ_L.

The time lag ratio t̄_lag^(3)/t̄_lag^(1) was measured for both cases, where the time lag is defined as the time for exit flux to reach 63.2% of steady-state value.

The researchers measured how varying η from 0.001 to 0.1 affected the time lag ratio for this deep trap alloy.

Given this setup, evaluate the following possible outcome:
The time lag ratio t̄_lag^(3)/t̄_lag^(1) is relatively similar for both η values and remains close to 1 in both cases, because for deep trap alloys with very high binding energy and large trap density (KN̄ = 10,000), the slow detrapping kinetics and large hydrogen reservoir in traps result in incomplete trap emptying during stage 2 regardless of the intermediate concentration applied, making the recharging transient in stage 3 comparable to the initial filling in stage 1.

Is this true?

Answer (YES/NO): NO